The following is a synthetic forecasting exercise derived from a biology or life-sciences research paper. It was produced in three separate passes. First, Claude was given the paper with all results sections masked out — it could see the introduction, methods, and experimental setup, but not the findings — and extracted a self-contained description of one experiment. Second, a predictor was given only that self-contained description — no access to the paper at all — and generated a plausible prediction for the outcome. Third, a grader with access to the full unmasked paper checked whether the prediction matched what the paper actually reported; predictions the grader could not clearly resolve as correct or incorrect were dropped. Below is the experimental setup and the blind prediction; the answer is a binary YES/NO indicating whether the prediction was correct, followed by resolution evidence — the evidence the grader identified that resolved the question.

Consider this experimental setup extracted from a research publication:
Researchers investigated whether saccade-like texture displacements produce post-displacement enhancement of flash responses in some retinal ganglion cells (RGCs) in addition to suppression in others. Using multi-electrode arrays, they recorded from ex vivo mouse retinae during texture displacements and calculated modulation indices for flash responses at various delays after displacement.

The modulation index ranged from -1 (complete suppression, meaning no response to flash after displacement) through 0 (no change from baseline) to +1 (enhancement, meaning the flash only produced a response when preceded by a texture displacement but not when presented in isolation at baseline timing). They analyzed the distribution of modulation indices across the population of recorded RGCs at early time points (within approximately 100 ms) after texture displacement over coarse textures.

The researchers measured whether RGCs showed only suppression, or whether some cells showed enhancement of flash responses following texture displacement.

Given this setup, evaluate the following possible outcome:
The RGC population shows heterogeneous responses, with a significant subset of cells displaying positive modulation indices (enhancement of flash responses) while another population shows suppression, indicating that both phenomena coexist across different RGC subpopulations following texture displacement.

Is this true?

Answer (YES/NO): NO